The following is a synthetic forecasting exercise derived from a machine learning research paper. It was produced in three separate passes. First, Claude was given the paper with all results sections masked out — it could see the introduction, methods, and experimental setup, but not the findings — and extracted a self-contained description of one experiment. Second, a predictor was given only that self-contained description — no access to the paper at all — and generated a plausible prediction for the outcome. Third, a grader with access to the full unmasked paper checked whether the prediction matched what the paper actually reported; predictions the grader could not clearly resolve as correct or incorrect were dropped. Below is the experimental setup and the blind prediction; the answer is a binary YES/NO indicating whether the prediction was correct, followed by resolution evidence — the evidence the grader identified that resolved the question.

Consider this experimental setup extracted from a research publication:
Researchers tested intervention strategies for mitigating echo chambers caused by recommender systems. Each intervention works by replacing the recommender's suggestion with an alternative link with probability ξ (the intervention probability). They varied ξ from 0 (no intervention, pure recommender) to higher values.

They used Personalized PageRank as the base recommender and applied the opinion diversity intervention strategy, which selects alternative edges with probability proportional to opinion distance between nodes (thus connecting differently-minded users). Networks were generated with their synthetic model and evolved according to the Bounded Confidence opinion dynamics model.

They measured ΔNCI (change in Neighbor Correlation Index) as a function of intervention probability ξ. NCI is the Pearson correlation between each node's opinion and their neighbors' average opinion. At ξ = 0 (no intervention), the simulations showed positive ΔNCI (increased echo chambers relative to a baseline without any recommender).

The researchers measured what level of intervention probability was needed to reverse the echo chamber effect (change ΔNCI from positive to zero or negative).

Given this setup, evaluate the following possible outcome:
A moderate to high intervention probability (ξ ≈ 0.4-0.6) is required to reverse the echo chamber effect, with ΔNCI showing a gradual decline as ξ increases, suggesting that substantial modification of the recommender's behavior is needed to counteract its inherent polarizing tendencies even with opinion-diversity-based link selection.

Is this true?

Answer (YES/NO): NO